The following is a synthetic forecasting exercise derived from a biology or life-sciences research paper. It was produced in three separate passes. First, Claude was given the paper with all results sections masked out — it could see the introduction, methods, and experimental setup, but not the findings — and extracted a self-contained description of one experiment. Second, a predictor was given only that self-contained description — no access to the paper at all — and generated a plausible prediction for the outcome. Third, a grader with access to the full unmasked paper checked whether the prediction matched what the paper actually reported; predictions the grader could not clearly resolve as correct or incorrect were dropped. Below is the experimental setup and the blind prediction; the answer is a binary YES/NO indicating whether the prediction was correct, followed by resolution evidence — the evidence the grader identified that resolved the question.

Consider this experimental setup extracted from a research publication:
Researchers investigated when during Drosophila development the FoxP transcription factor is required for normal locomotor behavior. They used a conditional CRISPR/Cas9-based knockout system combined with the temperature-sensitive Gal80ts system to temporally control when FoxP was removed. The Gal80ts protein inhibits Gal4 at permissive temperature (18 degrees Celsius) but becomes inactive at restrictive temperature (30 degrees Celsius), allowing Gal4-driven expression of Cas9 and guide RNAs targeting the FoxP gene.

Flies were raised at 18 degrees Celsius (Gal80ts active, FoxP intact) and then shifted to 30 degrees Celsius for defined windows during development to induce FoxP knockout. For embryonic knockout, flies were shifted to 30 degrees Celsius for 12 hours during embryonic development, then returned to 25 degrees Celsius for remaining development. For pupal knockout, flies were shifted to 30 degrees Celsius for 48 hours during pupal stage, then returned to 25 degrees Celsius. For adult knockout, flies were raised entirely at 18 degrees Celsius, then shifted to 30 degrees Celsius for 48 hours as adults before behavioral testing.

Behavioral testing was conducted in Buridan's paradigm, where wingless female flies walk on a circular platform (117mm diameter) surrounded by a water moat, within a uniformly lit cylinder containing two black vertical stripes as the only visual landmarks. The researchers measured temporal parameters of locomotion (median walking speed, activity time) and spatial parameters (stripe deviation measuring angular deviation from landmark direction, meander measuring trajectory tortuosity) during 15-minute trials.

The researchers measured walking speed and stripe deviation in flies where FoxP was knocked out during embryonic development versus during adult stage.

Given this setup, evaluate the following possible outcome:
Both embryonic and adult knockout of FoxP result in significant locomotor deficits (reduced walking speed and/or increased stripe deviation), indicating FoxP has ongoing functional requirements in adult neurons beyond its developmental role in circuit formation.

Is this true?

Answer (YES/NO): NO